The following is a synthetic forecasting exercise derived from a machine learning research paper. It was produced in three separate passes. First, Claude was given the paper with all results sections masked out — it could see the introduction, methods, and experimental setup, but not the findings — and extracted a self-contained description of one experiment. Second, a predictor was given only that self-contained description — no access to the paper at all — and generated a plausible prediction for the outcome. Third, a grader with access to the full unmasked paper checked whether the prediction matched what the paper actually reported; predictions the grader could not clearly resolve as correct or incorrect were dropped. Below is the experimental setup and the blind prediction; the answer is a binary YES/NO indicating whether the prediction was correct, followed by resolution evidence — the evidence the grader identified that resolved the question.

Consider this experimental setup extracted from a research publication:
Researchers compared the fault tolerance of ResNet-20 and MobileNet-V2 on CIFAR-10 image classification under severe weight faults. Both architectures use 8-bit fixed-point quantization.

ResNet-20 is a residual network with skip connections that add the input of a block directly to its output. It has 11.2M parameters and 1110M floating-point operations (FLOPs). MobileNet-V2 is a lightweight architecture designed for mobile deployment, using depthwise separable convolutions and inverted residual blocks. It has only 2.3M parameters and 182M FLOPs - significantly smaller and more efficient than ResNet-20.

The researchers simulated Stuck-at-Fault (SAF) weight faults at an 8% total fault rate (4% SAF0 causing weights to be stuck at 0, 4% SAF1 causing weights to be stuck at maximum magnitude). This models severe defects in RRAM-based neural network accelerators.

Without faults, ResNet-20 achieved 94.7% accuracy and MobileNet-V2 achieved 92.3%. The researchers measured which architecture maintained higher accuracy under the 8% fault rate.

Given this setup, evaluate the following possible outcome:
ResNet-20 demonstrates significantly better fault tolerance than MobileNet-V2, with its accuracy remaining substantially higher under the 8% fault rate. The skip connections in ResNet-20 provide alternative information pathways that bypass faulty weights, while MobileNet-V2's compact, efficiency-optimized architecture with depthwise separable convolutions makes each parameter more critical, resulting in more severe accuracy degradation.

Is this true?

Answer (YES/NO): YES